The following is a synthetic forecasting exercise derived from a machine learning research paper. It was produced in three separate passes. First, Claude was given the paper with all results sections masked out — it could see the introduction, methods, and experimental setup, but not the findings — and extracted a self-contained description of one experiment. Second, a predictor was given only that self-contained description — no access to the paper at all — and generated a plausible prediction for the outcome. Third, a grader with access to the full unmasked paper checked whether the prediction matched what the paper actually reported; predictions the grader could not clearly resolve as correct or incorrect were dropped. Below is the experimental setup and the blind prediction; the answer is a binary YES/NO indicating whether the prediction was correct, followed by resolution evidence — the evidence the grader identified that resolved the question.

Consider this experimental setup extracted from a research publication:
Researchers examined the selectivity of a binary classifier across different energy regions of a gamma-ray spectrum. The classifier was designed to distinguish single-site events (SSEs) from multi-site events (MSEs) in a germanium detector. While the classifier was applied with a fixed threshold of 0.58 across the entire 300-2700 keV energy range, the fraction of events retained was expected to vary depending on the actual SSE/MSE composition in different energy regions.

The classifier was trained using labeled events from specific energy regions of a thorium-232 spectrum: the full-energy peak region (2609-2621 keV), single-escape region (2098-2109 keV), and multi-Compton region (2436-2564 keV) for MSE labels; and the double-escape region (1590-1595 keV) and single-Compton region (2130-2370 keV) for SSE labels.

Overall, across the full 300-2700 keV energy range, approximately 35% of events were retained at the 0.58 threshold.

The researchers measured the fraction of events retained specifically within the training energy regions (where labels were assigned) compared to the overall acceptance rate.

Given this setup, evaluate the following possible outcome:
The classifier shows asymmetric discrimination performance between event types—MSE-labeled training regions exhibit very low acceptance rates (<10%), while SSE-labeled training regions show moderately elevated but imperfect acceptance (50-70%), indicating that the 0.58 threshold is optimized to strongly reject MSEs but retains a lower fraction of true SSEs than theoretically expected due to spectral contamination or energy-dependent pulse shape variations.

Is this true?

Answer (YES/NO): NO